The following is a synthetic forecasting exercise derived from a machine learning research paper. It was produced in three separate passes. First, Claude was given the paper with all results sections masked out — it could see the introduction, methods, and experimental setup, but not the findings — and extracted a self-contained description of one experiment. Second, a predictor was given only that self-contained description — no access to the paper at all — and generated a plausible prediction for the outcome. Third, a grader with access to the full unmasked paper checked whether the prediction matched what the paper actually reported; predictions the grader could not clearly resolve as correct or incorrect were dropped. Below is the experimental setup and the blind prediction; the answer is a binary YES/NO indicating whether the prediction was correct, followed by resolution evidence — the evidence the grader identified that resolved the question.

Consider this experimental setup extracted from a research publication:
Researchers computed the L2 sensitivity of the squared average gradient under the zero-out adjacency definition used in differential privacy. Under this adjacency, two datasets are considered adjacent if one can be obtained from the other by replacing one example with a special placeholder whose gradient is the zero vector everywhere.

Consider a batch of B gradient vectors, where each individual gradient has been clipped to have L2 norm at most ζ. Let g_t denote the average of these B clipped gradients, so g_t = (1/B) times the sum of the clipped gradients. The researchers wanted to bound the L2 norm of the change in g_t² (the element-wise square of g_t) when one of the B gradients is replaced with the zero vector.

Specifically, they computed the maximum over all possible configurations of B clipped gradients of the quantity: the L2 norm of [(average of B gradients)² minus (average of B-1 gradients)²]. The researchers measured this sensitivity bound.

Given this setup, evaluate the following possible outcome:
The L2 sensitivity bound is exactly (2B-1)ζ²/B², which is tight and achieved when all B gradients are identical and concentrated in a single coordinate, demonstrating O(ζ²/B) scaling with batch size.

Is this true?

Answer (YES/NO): YES